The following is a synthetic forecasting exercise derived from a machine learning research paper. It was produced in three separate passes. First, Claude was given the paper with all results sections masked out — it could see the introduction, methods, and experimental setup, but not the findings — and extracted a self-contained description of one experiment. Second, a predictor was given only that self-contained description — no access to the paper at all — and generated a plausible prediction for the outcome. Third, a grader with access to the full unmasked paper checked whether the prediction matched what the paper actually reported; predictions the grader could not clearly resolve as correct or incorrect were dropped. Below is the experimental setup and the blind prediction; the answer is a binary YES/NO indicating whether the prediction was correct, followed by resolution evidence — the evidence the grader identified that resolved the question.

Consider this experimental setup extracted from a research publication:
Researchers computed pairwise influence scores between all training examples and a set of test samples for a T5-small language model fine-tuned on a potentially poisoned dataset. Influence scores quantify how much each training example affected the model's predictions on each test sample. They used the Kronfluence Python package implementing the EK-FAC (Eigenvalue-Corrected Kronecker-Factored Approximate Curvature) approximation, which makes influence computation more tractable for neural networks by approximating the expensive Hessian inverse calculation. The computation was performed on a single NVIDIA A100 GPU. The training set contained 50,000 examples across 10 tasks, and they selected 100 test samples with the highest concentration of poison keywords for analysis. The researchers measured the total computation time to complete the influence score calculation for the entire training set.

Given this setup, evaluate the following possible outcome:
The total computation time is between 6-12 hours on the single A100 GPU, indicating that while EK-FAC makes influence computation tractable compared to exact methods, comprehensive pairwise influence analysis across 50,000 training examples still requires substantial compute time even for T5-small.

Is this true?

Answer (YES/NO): NO